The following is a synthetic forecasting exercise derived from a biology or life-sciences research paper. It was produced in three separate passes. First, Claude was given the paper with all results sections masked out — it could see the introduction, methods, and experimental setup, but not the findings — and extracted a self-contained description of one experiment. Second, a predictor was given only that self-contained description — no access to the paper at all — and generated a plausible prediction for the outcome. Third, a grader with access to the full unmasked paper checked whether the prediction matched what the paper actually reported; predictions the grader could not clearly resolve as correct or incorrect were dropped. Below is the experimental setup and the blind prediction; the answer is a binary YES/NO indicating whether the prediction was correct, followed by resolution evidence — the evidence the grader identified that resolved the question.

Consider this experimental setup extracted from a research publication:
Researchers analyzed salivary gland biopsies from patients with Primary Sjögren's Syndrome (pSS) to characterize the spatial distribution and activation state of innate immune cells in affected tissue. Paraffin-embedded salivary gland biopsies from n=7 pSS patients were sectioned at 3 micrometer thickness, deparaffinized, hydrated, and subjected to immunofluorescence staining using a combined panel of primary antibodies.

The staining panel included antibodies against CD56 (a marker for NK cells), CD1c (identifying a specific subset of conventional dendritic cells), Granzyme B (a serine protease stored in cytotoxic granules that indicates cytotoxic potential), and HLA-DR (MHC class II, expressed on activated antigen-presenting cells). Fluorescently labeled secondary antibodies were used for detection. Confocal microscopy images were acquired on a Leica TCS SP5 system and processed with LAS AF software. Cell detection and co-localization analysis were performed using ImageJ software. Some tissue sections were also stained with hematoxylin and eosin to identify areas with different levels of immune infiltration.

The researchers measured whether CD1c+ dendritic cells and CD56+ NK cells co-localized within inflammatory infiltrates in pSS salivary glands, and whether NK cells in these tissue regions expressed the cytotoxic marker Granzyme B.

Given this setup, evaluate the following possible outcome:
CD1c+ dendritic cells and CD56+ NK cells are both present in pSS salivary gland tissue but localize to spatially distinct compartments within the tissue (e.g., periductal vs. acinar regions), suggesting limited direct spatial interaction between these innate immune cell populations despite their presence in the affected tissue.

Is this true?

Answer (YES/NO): NO